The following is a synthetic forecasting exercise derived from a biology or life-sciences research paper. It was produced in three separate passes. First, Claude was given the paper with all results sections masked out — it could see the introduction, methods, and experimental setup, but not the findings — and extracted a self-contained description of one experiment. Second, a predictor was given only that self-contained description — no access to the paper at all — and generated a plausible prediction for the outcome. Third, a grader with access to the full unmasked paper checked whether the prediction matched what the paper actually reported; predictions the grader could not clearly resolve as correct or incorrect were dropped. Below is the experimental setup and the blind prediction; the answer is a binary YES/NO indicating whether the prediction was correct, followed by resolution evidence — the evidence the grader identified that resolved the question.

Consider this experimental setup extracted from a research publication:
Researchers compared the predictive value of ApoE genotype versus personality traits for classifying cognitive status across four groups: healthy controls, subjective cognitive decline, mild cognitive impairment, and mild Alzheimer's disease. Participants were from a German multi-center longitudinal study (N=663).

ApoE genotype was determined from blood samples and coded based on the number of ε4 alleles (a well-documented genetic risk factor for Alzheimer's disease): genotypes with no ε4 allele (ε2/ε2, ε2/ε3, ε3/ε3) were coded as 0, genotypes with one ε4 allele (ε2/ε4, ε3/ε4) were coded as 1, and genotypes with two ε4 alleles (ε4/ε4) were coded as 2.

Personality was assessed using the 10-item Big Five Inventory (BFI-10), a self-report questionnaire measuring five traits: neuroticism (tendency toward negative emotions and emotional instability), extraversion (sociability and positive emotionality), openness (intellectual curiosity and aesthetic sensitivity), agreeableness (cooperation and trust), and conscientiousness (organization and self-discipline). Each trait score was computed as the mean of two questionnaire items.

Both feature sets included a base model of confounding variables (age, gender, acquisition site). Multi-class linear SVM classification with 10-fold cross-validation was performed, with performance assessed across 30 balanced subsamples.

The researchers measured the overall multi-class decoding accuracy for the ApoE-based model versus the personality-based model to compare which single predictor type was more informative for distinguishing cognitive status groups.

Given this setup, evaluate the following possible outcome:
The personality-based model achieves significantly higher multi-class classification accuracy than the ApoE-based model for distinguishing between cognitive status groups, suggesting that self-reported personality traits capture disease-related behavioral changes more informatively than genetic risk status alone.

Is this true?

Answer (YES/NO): NO